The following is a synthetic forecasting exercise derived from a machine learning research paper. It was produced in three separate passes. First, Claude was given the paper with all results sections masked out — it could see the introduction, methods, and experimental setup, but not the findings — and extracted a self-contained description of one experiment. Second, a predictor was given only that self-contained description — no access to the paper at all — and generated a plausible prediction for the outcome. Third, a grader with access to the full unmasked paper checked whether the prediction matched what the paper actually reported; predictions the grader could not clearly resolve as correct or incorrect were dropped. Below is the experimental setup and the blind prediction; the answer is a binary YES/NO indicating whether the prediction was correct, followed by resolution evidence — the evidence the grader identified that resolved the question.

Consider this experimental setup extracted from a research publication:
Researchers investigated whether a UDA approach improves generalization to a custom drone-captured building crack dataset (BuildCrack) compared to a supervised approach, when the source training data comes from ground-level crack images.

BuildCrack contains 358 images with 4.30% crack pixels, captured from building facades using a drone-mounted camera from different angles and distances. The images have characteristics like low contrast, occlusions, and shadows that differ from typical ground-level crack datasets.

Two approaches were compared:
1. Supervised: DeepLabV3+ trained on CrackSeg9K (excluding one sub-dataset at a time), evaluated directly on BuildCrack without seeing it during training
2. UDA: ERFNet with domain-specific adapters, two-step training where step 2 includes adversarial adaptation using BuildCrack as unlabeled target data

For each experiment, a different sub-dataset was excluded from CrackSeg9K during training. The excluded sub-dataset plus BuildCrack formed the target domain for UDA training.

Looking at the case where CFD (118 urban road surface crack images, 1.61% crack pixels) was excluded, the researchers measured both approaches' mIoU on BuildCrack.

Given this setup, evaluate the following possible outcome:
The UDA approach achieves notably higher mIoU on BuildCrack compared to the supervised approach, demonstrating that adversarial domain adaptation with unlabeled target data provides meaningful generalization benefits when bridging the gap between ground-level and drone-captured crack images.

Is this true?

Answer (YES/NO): NO